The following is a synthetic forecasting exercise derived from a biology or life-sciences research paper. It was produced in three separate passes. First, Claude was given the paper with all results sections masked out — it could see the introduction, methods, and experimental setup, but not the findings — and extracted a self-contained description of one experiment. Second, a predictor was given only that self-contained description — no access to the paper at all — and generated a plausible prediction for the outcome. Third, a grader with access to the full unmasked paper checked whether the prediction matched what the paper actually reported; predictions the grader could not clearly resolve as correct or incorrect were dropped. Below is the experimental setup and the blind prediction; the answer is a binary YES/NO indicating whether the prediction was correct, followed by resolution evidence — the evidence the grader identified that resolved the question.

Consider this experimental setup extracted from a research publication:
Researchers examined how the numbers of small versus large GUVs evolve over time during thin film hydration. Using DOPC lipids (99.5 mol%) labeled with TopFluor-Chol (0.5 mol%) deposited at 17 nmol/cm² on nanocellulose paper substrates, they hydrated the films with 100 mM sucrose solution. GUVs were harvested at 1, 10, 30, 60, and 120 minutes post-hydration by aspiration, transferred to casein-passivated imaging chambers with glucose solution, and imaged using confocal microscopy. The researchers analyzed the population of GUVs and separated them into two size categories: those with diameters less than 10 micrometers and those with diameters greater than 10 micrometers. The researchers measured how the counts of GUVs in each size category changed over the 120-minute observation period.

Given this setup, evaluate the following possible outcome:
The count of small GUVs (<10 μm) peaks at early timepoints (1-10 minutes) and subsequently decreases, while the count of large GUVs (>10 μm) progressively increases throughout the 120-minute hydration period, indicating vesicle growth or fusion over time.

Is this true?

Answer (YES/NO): NO